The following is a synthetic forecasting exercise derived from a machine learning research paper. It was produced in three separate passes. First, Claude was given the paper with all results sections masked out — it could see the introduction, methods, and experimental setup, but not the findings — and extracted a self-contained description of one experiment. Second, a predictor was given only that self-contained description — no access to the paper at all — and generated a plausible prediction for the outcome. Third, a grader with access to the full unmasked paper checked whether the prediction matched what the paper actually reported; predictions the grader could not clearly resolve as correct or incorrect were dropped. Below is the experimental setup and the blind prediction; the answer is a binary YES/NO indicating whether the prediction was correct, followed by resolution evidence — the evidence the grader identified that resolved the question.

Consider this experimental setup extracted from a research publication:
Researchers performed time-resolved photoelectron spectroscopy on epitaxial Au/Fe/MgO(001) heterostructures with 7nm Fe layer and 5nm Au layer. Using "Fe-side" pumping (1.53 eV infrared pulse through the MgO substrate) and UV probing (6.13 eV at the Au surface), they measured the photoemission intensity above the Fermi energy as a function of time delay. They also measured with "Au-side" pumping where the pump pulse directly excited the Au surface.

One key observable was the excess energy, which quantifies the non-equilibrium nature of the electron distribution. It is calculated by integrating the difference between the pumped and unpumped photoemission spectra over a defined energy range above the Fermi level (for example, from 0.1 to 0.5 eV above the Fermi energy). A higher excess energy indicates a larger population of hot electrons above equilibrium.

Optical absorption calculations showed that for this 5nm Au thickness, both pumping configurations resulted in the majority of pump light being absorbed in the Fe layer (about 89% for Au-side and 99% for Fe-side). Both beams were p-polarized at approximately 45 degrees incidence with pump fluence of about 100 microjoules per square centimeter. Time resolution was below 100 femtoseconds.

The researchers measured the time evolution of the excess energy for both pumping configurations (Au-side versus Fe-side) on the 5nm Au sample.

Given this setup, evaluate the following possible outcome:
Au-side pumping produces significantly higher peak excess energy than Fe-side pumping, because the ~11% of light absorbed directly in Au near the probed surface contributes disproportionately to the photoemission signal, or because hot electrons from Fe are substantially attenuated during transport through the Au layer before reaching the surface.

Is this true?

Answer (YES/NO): NO